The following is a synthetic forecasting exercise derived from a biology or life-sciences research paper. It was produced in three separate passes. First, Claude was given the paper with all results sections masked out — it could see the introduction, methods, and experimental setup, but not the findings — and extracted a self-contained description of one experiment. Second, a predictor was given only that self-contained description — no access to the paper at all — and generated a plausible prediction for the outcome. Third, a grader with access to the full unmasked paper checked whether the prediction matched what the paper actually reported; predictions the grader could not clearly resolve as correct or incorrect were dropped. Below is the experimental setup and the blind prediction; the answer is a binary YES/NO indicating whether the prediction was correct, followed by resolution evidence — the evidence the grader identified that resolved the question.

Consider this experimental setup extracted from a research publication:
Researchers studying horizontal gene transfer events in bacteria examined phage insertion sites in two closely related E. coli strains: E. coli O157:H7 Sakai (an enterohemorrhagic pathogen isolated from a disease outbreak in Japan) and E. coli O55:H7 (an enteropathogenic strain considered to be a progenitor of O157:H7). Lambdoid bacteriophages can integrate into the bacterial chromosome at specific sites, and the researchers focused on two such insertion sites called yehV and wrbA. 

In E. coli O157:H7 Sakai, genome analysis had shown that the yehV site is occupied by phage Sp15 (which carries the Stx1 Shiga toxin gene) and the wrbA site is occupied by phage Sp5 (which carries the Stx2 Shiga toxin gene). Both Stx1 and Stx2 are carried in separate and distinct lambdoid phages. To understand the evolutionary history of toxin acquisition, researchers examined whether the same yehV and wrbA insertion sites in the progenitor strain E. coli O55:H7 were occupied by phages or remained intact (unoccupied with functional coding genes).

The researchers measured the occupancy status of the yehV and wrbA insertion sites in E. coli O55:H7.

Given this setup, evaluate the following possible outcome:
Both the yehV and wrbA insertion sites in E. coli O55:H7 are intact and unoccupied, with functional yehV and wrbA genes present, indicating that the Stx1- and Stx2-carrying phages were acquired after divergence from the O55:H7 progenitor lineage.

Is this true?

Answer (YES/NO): NO